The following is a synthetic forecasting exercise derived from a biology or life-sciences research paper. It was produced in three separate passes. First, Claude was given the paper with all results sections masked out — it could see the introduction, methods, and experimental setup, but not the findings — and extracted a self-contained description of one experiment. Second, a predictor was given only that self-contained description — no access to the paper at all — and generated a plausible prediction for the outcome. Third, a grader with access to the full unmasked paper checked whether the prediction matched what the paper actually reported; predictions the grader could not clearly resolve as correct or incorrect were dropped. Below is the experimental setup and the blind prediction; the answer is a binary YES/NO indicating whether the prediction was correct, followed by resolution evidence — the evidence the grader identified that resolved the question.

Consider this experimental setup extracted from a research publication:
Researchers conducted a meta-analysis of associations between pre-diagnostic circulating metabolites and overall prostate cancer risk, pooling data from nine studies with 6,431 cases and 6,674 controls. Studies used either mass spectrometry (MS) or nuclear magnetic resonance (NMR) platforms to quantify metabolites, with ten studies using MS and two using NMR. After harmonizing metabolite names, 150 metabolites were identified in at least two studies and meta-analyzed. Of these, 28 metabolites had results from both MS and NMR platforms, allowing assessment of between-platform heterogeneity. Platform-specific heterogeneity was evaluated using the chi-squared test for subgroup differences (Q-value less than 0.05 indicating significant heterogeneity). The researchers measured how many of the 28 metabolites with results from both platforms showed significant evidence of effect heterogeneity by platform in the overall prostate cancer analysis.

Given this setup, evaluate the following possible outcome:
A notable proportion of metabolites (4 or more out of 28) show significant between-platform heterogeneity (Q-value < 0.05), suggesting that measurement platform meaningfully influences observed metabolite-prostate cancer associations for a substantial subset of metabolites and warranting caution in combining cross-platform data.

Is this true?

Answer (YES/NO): NO